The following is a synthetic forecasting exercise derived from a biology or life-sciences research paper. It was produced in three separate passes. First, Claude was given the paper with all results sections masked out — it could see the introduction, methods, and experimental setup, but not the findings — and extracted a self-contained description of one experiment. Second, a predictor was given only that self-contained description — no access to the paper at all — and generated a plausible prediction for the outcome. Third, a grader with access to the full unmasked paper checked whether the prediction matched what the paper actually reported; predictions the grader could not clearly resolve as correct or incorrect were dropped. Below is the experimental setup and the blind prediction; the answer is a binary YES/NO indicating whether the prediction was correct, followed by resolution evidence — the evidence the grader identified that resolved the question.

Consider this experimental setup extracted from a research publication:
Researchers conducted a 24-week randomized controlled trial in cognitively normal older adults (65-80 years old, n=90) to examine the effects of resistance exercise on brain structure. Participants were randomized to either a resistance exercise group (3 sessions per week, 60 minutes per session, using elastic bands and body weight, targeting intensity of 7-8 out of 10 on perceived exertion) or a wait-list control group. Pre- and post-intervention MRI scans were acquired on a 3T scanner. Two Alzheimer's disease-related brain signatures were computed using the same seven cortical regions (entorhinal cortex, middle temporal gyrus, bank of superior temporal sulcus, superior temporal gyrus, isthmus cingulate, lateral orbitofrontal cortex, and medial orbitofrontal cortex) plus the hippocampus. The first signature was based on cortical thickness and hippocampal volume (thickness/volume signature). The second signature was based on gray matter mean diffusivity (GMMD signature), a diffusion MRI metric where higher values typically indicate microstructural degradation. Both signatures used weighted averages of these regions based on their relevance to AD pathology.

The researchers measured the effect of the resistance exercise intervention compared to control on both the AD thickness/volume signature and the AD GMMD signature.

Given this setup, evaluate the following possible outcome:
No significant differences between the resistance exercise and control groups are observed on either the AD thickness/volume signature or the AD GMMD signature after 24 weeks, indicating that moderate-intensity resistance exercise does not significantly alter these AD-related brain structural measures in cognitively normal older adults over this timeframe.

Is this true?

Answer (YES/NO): NO